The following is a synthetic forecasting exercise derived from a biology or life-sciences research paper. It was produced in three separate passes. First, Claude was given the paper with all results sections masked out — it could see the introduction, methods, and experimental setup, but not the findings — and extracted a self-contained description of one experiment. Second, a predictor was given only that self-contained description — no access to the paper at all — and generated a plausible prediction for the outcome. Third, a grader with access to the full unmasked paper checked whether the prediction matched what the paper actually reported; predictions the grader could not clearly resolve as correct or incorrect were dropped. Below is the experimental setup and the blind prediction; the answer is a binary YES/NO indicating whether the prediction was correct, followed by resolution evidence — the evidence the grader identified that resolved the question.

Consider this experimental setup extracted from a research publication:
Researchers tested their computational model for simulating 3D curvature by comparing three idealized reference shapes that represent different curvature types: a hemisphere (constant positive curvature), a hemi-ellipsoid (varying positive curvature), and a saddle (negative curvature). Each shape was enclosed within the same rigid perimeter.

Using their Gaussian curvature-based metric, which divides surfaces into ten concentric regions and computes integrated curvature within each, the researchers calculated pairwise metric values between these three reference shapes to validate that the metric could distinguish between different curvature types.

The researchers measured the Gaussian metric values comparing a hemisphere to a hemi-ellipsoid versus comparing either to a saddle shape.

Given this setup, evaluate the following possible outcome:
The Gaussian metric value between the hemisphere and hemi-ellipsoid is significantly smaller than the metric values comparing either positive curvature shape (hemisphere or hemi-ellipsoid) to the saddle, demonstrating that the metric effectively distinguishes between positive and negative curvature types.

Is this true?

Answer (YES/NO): YES